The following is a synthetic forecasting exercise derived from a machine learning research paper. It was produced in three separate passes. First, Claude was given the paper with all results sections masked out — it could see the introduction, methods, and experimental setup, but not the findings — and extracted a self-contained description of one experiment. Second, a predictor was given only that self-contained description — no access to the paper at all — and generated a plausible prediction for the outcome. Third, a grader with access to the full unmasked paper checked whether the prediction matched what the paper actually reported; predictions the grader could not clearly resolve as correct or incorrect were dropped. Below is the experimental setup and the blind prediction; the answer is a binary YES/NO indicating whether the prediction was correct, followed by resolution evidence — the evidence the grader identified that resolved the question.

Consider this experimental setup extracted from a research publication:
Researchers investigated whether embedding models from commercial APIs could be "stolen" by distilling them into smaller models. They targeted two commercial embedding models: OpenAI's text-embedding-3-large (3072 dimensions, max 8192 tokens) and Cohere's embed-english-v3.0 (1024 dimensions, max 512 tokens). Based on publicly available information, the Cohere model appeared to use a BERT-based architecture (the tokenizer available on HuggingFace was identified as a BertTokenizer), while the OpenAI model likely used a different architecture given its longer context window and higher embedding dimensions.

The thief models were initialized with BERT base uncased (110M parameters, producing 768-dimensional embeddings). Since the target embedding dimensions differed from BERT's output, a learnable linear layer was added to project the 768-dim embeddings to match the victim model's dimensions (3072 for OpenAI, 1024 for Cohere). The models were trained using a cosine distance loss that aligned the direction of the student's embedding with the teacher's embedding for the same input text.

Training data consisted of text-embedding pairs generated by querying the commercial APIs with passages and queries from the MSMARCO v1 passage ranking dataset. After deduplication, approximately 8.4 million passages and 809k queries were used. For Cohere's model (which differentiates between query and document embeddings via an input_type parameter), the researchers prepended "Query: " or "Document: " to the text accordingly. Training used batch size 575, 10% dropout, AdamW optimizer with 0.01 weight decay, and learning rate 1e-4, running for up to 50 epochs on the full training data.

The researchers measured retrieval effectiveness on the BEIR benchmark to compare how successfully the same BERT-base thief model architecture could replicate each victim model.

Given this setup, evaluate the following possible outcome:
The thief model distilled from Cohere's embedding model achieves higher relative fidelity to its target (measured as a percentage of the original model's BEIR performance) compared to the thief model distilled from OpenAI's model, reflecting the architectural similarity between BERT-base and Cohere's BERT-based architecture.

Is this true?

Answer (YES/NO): YES